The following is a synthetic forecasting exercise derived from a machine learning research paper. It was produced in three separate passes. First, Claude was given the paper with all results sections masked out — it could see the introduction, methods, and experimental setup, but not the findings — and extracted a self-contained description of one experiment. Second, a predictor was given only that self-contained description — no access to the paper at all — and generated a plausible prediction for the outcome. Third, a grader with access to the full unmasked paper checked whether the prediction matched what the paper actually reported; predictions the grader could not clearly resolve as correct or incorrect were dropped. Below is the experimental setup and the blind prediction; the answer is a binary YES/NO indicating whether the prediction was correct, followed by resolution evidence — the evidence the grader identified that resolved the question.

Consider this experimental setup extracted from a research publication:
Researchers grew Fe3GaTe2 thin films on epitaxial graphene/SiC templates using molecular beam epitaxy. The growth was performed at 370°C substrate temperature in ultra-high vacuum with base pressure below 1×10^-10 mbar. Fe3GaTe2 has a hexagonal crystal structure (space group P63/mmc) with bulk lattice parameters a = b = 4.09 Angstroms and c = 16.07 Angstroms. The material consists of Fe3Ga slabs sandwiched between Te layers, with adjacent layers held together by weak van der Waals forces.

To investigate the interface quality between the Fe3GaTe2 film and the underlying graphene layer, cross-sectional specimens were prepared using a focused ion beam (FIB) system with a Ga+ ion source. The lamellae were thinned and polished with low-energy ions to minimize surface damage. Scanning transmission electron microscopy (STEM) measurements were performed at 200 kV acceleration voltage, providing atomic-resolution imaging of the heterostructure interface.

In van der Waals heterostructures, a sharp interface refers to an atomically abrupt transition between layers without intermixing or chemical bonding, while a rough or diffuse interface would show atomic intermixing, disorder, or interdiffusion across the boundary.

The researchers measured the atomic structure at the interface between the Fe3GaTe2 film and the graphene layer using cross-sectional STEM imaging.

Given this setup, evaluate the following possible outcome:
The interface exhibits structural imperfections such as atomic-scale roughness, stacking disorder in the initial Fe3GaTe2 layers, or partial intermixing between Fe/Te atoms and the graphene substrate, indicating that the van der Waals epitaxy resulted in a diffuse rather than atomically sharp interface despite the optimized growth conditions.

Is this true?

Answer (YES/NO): NO